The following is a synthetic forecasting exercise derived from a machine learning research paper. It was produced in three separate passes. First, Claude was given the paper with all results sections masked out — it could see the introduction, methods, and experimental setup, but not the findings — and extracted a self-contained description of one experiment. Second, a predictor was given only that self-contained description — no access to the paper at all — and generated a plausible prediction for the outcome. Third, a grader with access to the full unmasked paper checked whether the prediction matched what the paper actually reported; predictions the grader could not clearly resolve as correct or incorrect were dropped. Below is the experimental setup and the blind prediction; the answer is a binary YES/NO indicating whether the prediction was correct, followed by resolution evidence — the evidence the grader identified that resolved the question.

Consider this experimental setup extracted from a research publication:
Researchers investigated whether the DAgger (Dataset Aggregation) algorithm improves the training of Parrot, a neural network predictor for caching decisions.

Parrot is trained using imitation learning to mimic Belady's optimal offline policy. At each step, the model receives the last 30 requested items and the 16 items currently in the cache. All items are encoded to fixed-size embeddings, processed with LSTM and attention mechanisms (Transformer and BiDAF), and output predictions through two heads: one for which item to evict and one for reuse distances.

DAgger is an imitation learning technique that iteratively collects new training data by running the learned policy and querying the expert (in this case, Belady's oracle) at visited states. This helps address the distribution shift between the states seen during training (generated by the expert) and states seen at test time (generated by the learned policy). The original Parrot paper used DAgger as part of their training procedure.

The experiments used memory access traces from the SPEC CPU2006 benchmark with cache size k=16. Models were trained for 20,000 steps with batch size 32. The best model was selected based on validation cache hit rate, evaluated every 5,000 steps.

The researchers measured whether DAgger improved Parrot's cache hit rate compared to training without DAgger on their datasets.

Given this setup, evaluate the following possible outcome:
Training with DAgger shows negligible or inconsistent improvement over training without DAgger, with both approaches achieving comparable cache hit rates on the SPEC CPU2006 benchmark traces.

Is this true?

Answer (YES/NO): YES